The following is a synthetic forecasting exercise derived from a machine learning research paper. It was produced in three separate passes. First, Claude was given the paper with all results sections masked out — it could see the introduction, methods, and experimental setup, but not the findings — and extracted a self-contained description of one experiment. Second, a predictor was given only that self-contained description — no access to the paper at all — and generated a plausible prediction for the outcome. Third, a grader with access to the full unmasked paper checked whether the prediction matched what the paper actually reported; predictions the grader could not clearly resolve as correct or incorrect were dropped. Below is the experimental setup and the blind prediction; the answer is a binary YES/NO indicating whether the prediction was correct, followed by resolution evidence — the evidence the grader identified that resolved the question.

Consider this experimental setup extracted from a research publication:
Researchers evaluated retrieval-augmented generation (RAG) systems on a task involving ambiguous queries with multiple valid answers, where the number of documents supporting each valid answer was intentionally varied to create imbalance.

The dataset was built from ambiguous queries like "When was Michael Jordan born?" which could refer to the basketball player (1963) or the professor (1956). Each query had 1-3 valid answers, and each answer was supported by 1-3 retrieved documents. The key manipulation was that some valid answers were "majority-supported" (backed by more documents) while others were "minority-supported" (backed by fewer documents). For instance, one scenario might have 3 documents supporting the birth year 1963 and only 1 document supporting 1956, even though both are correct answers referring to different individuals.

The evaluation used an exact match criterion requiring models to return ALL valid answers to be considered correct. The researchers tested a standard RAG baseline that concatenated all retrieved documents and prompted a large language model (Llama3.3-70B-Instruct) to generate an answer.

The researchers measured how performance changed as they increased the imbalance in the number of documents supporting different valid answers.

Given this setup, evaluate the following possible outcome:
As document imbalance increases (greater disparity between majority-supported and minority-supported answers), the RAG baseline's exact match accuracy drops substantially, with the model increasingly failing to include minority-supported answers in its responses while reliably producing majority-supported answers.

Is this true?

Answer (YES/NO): YES